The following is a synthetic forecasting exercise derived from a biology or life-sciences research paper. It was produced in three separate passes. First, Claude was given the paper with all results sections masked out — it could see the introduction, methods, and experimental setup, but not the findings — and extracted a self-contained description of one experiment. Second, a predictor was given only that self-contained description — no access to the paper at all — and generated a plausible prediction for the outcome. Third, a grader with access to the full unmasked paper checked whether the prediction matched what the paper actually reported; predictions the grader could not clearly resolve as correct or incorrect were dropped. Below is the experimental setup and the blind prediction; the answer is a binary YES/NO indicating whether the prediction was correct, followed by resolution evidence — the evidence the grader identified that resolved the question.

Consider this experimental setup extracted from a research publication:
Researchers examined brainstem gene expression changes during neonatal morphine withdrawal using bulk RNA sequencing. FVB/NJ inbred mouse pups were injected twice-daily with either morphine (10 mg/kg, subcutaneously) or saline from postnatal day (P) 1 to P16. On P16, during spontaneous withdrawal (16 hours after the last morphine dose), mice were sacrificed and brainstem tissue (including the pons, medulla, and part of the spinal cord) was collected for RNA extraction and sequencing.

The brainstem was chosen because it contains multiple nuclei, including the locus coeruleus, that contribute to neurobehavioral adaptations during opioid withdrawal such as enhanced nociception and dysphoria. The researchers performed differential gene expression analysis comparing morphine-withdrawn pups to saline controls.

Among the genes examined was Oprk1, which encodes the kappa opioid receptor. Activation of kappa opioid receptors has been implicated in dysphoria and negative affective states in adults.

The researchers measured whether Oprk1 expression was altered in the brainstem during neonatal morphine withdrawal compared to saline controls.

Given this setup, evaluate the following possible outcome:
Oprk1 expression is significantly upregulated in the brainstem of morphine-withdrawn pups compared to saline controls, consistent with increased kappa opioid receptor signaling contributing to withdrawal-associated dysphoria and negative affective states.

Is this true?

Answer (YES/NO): YES